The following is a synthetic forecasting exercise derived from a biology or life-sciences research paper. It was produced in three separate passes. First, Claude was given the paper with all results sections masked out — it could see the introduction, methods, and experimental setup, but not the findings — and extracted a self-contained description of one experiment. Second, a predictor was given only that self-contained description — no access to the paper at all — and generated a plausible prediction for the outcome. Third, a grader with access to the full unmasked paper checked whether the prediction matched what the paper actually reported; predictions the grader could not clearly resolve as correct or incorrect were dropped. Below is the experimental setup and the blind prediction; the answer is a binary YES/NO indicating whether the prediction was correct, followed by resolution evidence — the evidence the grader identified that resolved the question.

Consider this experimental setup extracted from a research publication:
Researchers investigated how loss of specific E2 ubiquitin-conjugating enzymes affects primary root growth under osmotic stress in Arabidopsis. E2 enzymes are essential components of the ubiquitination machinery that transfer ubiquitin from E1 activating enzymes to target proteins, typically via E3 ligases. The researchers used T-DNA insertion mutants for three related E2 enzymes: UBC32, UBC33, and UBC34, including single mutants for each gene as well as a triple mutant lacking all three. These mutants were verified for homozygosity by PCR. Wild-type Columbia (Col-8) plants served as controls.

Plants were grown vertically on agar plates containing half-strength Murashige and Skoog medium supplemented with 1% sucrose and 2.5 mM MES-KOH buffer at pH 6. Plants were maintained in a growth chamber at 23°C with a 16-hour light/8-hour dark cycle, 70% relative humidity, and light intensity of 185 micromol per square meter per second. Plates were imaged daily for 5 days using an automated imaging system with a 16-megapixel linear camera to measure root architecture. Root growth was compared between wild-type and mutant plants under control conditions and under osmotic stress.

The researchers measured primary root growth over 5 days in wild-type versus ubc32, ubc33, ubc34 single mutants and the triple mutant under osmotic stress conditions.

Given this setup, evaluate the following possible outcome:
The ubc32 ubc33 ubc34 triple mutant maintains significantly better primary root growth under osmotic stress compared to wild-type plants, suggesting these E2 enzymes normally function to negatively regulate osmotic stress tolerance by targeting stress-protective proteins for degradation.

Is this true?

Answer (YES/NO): NO